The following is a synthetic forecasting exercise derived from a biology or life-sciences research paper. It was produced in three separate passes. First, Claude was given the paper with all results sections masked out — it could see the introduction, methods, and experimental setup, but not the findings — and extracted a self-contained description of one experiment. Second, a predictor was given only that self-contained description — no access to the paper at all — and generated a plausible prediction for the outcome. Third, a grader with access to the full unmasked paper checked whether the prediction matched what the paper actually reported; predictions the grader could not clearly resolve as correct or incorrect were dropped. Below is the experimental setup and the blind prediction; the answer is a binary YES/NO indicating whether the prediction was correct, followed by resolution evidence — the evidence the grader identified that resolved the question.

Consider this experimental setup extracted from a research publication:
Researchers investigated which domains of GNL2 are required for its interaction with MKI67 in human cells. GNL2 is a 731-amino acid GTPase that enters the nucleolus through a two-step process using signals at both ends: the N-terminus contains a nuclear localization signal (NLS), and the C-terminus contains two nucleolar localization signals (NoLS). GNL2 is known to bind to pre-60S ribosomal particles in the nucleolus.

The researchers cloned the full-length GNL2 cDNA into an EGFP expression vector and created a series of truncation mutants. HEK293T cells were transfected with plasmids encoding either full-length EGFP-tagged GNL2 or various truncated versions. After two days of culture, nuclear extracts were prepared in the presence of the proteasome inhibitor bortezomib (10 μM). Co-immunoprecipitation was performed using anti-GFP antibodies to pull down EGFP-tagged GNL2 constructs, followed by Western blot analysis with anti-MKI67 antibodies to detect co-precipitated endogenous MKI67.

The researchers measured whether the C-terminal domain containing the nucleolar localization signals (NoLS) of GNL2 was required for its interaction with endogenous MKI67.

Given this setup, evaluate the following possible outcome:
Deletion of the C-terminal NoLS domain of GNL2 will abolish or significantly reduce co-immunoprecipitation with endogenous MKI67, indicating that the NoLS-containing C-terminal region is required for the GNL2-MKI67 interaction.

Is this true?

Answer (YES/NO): YES